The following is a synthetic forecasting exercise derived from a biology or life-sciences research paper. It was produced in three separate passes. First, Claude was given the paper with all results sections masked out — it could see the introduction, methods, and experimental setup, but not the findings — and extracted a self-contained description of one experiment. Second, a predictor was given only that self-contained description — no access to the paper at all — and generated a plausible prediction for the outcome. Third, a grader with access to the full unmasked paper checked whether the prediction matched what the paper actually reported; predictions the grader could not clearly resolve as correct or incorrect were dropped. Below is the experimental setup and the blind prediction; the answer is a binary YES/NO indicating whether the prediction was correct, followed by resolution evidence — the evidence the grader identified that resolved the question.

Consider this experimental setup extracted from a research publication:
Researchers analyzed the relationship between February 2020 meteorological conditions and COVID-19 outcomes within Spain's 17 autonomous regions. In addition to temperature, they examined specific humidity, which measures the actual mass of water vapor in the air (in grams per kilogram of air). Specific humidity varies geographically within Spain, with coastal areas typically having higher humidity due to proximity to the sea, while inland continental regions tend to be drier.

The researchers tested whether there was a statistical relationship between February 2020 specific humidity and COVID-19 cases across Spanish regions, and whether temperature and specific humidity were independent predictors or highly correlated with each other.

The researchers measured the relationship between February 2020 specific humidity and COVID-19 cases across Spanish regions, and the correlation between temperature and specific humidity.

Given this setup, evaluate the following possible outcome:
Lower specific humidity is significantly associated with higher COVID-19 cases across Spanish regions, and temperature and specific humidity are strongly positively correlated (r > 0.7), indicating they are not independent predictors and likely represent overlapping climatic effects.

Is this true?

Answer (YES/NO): YES